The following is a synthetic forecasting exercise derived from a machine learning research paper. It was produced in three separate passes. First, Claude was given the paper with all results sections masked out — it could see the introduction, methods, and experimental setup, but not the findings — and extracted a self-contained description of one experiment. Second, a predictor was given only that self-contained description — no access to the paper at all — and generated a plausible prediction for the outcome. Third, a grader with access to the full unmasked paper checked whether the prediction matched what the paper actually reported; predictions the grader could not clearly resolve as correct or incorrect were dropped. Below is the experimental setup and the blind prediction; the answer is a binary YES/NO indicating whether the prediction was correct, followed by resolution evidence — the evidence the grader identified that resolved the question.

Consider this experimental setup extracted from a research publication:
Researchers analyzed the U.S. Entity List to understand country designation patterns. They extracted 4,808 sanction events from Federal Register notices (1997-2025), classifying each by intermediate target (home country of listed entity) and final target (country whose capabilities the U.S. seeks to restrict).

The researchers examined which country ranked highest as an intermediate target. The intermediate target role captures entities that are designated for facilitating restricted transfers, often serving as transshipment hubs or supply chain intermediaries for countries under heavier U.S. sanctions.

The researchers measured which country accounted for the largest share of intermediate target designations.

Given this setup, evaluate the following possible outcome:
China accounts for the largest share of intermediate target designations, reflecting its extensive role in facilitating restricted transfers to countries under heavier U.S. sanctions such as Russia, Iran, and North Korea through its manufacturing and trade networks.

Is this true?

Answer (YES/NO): YES